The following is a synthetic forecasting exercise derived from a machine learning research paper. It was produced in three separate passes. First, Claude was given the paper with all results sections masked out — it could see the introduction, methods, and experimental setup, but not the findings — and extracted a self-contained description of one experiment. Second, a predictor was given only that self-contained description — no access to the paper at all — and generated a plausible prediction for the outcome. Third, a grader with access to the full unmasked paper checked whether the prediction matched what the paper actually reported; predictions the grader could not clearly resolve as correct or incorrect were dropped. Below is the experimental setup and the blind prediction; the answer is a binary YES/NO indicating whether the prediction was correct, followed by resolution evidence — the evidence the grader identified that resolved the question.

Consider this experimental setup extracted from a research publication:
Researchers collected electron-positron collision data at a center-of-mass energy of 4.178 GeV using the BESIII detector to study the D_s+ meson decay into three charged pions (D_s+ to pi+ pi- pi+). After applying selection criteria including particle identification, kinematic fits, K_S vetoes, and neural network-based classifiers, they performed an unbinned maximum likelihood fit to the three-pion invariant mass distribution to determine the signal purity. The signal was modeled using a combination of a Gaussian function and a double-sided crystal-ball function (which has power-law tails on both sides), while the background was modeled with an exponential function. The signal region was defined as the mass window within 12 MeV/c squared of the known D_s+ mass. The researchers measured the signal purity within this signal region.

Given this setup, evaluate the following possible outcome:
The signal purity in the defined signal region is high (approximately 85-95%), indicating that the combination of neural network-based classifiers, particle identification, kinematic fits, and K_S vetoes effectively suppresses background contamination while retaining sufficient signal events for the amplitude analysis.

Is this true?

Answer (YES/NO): NO